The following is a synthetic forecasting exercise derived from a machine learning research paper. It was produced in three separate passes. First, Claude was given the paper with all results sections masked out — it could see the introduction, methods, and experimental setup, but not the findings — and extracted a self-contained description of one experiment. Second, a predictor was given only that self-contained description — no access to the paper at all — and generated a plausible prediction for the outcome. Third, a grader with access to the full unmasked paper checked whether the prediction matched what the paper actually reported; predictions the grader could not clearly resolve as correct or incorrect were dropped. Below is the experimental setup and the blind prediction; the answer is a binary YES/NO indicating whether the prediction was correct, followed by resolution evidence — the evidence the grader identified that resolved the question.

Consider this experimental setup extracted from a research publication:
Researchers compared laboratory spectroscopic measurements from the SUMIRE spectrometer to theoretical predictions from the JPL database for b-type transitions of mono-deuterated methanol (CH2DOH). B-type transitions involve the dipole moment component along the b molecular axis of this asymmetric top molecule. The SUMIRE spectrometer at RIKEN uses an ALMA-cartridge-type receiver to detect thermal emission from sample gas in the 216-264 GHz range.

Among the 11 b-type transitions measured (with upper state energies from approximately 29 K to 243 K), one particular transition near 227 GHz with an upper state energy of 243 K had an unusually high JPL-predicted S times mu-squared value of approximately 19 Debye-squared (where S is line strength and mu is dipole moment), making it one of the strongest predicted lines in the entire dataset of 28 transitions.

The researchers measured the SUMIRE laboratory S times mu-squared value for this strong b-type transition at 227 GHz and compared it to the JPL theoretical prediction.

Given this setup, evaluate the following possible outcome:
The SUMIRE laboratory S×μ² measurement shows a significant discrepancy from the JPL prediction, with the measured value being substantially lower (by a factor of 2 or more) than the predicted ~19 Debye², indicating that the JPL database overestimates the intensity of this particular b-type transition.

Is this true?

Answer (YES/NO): NO